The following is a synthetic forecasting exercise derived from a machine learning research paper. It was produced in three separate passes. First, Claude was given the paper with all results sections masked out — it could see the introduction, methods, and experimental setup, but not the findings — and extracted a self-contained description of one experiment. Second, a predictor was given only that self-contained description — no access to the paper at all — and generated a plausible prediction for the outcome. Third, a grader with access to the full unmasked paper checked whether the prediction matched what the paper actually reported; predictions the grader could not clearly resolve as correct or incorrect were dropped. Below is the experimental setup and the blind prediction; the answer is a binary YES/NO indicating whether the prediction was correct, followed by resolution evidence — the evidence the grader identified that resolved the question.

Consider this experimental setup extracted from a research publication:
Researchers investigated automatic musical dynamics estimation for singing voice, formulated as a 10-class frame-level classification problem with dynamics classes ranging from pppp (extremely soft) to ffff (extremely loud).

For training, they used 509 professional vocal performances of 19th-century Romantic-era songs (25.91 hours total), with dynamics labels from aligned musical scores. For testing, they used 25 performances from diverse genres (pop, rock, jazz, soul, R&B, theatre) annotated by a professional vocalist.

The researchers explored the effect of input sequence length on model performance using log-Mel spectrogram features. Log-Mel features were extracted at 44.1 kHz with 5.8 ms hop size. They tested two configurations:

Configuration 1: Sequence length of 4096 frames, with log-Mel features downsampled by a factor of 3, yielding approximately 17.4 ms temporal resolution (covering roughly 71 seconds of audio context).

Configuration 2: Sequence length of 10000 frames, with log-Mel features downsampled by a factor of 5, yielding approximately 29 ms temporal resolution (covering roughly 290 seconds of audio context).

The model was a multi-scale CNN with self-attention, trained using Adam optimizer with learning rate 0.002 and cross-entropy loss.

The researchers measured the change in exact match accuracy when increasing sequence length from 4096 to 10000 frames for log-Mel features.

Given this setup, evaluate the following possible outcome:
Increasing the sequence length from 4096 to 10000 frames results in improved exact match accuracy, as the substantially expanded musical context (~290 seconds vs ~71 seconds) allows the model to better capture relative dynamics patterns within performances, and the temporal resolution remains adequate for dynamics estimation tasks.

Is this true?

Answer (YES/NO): YES